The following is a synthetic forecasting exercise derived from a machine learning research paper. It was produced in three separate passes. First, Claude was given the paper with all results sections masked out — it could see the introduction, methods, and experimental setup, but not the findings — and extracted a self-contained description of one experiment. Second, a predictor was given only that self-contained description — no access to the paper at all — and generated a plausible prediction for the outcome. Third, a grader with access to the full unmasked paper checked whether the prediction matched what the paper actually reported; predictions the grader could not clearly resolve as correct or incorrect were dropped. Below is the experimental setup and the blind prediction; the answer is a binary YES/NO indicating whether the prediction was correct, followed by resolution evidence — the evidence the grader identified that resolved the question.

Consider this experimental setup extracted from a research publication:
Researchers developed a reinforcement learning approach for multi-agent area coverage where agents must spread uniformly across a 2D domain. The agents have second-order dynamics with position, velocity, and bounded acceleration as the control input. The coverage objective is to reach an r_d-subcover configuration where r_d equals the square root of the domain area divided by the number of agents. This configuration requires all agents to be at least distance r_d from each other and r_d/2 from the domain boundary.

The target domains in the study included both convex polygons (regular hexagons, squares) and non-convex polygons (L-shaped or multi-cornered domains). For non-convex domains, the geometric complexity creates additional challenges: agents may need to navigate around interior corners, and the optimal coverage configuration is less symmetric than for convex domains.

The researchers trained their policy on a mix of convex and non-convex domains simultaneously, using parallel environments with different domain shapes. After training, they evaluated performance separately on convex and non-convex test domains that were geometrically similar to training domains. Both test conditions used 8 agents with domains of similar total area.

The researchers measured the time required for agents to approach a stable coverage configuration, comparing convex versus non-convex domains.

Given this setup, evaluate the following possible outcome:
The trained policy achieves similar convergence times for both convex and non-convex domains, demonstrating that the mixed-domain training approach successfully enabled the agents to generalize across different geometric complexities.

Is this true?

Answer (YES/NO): YES